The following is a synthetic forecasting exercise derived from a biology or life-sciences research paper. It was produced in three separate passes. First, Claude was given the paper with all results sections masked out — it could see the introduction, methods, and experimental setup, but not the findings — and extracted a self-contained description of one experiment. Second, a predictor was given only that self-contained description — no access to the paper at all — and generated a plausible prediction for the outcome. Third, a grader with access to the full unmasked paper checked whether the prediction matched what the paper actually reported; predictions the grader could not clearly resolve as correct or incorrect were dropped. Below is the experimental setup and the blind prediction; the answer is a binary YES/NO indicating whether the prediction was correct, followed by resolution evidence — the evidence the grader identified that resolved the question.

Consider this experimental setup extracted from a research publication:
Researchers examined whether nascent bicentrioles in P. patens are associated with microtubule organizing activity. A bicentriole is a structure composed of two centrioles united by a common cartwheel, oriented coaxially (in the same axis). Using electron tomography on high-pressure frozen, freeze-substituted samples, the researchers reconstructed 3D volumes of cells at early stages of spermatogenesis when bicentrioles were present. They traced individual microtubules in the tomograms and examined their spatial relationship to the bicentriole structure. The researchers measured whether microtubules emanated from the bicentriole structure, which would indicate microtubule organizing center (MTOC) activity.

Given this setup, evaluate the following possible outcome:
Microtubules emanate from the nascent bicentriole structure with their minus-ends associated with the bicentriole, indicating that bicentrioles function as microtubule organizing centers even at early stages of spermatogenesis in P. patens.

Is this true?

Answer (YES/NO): NO